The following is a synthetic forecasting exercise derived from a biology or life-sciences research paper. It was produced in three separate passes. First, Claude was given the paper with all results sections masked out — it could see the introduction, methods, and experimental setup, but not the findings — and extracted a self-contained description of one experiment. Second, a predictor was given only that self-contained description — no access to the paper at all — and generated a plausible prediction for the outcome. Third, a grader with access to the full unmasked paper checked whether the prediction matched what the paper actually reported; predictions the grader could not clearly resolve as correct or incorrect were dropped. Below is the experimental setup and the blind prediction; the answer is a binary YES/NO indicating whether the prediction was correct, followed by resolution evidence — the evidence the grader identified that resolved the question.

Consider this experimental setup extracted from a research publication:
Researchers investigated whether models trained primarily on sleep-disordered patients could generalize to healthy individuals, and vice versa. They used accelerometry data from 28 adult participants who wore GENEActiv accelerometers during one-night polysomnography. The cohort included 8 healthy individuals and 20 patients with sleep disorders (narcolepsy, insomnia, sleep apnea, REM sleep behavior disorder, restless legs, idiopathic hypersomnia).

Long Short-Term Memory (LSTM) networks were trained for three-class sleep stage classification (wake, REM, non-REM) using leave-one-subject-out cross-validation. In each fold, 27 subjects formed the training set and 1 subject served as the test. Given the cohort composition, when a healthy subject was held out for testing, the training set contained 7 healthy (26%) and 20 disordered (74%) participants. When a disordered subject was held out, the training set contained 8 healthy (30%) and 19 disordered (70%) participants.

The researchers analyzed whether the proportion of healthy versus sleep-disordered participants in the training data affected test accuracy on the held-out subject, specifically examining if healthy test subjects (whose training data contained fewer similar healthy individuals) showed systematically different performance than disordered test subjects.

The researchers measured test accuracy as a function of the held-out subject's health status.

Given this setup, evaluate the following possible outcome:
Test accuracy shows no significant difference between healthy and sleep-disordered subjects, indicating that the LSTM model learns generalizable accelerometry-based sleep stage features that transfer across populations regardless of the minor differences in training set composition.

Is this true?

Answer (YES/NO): NO